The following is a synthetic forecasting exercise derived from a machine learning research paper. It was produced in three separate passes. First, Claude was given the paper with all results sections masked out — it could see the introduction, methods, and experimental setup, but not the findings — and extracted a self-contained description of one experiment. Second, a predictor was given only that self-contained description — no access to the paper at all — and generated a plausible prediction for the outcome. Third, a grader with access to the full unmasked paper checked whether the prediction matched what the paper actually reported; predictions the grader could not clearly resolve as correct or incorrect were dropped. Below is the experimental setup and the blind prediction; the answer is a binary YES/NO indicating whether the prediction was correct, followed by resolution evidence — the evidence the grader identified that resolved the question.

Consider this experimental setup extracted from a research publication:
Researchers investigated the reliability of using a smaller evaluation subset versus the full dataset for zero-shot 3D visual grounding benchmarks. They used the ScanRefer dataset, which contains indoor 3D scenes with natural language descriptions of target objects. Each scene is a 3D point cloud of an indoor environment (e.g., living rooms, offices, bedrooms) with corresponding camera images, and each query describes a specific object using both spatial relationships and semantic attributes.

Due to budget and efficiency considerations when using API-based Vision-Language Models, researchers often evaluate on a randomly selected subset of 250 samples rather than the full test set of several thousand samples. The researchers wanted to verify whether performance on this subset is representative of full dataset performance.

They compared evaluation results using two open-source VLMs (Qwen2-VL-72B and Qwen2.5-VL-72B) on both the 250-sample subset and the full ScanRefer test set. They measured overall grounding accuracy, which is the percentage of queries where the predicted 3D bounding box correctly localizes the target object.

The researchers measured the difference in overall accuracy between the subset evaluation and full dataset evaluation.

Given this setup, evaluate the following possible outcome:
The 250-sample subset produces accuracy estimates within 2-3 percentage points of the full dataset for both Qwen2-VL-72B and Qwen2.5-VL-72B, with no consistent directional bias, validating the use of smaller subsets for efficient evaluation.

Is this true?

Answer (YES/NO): YES